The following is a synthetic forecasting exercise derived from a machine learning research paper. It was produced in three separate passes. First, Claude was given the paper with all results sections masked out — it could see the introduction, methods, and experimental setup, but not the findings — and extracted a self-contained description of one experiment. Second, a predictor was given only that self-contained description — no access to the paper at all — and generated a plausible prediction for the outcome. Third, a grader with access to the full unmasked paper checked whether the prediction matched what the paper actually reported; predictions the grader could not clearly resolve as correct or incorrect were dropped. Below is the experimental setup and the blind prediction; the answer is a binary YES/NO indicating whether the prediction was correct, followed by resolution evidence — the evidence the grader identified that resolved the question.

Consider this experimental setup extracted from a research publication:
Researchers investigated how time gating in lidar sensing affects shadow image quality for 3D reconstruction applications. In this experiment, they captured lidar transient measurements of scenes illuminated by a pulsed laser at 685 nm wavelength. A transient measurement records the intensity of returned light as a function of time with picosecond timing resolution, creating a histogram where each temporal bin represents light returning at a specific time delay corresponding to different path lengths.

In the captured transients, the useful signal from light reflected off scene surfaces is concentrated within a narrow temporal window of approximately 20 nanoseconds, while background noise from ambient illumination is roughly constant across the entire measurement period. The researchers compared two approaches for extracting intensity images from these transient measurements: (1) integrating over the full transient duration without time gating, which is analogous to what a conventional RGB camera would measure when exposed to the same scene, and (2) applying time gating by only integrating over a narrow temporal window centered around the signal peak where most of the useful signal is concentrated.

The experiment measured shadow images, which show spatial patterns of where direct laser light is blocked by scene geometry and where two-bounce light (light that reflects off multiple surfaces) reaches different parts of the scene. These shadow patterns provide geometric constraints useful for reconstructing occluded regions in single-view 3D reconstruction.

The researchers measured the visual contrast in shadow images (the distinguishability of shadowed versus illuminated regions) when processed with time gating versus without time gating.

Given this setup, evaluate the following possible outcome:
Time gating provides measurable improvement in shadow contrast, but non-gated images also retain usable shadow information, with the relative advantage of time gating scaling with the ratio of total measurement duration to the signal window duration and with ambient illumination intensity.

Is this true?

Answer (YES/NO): NO